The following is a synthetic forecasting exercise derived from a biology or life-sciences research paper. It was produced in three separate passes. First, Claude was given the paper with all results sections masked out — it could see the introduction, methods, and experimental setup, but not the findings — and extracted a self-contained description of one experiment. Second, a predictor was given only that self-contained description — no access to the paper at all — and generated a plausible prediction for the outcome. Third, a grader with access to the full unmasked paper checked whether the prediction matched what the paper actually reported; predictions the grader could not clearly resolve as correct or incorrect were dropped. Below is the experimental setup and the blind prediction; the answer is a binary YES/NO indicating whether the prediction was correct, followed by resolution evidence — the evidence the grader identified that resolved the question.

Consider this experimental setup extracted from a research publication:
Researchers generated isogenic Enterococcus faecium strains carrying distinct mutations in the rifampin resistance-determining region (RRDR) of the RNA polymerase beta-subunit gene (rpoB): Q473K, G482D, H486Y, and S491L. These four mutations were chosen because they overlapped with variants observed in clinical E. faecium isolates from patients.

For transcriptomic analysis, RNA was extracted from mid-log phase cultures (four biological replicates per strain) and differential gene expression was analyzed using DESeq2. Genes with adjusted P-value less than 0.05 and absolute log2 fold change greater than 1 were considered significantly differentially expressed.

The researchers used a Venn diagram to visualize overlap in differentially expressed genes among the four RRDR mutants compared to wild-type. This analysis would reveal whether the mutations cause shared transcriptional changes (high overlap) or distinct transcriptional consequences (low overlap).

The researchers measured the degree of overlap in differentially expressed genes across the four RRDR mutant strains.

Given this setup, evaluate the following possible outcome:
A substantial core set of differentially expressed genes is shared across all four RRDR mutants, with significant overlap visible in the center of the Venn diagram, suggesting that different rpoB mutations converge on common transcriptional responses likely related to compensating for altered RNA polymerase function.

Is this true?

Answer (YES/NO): NO